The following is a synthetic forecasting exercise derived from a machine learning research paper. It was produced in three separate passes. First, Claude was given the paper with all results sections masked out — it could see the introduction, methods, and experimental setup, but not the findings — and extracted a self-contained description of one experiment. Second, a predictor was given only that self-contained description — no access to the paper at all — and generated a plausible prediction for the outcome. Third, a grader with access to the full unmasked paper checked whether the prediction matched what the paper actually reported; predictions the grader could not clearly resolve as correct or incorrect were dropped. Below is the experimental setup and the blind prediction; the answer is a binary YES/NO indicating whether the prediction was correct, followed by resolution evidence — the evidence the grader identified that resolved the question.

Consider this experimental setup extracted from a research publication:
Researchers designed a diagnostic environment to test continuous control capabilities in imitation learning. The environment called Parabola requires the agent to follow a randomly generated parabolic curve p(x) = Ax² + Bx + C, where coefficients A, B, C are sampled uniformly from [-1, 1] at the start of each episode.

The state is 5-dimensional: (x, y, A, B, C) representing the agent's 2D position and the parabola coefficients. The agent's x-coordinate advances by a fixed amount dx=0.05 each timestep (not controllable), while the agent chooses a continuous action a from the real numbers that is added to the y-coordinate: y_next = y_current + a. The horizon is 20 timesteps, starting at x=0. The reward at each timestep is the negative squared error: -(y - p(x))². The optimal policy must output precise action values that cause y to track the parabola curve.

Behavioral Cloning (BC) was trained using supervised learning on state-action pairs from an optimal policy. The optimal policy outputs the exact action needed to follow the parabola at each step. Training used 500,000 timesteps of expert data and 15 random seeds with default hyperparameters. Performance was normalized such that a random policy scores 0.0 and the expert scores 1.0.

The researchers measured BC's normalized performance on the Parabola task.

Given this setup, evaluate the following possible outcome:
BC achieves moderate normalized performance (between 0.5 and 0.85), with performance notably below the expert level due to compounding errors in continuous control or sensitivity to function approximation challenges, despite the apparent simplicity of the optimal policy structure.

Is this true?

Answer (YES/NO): NO